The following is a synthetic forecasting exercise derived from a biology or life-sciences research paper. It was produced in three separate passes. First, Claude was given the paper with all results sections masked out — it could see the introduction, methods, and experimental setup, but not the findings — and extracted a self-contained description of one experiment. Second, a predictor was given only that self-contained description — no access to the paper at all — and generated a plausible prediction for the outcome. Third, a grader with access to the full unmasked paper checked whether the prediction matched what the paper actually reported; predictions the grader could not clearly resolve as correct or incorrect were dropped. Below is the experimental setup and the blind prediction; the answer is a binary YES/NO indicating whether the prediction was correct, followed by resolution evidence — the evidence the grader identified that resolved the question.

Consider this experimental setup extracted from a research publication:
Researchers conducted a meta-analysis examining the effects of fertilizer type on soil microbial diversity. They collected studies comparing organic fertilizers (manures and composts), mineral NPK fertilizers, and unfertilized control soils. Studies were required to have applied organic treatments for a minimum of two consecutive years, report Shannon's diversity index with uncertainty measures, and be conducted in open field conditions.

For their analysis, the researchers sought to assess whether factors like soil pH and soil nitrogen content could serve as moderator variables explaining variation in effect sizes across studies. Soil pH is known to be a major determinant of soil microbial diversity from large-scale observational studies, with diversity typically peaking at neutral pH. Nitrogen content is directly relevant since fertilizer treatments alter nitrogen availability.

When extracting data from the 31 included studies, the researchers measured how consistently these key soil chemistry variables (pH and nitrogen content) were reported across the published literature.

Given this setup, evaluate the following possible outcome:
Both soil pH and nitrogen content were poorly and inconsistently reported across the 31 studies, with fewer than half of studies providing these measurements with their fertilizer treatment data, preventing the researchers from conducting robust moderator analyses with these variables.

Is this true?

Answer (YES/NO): NO